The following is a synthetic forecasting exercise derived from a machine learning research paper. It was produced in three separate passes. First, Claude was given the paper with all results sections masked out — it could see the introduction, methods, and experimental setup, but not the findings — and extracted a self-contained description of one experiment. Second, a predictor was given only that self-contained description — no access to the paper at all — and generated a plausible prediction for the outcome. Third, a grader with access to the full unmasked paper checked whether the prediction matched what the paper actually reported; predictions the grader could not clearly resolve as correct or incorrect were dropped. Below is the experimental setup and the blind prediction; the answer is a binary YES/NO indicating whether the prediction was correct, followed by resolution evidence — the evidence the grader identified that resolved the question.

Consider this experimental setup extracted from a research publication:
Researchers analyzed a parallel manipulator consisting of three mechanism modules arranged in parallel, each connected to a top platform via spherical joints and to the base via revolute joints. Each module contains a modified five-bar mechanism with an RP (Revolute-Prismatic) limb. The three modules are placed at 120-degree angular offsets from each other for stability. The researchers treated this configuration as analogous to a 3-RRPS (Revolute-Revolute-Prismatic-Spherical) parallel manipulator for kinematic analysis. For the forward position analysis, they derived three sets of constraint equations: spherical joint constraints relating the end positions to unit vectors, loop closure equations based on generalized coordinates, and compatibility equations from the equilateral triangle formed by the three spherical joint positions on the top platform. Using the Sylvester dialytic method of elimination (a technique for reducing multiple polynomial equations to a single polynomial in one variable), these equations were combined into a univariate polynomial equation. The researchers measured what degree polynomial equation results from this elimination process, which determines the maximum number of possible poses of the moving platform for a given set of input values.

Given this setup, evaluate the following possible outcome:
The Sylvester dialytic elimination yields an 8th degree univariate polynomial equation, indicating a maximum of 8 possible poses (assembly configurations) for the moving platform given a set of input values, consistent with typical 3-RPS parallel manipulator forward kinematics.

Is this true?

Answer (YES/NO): NO